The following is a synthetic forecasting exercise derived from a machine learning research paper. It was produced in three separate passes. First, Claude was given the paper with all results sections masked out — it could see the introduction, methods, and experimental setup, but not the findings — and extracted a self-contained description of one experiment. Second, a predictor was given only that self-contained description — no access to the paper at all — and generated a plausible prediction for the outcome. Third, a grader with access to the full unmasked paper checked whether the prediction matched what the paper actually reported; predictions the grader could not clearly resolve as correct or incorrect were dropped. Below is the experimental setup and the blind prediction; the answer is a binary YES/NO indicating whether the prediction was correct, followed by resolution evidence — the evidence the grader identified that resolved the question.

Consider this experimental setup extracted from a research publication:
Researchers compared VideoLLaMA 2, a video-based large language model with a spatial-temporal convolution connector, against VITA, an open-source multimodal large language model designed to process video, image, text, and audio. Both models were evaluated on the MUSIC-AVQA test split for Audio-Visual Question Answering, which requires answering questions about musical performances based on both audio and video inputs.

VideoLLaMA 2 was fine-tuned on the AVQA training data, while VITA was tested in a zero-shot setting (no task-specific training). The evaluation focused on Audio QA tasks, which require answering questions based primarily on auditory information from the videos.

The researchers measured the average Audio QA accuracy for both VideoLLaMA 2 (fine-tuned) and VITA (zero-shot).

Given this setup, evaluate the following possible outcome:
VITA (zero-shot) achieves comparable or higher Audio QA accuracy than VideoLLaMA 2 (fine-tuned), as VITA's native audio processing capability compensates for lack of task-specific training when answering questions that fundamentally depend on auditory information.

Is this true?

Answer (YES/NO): NO